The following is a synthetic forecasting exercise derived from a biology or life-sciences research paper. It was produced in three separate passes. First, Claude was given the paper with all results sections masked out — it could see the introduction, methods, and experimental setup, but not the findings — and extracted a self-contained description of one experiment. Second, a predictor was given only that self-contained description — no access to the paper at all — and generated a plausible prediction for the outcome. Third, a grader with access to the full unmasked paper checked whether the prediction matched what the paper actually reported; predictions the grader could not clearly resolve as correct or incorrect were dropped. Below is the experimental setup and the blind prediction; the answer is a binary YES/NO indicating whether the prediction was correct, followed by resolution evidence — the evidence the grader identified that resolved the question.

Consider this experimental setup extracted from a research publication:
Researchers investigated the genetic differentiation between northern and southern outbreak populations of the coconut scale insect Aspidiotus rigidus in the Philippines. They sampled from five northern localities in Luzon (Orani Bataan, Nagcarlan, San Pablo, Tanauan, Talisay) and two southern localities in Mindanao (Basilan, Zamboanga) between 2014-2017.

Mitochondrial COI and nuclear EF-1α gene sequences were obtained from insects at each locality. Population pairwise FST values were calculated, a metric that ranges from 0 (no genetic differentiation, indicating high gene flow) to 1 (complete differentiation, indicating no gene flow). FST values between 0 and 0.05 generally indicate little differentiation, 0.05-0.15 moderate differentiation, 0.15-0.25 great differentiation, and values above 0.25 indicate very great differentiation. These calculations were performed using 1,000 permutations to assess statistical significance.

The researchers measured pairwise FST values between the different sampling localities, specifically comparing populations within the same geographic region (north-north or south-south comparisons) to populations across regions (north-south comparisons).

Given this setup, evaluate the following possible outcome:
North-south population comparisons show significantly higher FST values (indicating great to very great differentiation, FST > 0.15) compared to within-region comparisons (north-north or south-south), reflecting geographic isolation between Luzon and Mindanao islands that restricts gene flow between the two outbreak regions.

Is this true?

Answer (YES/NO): YES